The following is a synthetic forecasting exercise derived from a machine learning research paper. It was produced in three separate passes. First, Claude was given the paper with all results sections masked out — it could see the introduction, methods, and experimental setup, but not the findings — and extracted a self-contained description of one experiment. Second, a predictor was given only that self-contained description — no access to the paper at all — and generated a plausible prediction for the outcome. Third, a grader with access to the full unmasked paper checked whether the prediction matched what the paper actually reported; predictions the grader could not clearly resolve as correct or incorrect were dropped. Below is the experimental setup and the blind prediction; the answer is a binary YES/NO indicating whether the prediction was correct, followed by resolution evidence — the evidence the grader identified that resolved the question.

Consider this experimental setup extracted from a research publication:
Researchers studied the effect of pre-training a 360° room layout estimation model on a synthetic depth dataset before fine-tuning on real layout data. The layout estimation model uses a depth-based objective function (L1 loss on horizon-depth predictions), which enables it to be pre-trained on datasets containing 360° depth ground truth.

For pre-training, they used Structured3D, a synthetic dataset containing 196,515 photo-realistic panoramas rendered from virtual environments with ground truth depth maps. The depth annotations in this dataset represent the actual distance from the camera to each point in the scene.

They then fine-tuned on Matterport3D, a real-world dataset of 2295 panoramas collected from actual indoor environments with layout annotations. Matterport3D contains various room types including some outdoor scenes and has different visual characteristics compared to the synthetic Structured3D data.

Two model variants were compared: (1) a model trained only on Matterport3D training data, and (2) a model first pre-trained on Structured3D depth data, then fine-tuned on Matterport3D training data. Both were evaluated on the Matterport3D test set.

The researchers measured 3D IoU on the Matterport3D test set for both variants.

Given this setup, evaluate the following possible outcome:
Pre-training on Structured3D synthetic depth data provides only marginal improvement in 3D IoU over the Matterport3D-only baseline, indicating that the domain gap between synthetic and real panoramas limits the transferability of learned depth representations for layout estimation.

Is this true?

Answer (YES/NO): NO